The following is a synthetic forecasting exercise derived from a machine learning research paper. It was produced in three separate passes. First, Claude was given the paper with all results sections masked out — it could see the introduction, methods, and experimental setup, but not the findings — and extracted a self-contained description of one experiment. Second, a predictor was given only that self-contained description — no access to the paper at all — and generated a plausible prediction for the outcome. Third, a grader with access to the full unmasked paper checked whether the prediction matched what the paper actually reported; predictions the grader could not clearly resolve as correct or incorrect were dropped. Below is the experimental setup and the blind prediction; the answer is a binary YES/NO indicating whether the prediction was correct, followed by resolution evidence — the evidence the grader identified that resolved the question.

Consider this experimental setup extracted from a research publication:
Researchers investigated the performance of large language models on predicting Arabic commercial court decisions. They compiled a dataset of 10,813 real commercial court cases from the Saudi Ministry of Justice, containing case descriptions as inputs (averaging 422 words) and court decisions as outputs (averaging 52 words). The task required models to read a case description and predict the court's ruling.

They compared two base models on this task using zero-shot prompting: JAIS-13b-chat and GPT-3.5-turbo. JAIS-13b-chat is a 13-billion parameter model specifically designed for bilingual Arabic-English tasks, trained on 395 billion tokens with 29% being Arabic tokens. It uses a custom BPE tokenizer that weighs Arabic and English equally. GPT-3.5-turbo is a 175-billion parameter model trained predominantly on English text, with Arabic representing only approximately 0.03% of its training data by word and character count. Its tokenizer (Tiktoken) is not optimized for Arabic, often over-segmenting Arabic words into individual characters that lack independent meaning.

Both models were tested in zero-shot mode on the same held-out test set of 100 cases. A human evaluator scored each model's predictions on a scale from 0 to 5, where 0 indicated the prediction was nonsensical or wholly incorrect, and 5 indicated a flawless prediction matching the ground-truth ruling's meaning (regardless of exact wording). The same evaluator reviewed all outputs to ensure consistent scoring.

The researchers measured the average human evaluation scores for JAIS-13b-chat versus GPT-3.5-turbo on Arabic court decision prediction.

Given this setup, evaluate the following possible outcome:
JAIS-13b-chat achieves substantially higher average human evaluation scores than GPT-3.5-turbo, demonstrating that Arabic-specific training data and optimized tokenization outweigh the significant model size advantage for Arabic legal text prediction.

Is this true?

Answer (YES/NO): NO